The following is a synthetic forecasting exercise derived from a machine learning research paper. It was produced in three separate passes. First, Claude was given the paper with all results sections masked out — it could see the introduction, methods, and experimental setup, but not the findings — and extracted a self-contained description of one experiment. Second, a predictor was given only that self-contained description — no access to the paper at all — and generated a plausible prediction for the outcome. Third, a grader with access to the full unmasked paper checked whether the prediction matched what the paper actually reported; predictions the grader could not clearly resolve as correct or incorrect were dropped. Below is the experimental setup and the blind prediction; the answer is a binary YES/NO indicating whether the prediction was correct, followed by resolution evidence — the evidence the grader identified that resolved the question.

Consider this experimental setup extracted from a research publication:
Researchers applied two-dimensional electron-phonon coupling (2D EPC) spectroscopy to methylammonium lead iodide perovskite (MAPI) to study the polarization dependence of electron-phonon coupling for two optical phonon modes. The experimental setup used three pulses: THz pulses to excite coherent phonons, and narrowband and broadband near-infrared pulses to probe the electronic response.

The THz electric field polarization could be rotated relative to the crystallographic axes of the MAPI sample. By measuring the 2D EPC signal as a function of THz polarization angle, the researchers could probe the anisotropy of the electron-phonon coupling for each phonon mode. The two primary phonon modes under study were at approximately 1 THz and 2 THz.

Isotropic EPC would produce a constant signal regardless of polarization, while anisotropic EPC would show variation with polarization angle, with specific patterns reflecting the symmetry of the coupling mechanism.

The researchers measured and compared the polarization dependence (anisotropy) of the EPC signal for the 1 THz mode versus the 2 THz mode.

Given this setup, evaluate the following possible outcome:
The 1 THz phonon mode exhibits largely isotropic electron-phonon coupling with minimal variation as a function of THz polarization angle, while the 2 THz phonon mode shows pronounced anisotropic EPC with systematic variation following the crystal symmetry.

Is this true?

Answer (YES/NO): NO